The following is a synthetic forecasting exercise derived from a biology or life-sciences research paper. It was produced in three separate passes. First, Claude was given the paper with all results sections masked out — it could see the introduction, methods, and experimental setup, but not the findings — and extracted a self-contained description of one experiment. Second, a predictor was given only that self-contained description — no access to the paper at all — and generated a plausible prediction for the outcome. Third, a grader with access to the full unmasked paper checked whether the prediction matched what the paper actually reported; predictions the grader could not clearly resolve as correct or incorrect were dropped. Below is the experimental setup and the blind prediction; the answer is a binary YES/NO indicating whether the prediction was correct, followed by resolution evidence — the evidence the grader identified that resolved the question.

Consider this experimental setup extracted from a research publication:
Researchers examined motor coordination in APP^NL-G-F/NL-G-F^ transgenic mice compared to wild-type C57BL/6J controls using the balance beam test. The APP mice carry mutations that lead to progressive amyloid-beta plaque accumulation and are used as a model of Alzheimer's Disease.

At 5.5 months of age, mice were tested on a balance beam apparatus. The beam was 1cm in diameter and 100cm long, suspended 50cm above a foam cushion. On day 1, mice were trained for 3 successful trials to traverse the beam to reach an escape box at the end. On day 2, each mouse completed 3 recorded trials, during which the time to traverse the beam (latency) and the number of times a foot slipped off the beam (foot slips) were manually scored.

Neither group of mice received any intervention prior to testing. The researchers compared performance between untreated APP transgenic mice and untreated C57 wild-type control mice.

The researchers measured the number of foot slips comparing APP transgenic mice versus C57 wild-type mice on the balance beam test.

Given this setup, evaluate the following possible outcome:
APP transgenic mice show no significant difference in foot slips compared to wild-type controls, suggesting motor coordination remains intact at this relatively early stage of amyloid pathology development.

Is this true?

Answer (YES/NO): NO